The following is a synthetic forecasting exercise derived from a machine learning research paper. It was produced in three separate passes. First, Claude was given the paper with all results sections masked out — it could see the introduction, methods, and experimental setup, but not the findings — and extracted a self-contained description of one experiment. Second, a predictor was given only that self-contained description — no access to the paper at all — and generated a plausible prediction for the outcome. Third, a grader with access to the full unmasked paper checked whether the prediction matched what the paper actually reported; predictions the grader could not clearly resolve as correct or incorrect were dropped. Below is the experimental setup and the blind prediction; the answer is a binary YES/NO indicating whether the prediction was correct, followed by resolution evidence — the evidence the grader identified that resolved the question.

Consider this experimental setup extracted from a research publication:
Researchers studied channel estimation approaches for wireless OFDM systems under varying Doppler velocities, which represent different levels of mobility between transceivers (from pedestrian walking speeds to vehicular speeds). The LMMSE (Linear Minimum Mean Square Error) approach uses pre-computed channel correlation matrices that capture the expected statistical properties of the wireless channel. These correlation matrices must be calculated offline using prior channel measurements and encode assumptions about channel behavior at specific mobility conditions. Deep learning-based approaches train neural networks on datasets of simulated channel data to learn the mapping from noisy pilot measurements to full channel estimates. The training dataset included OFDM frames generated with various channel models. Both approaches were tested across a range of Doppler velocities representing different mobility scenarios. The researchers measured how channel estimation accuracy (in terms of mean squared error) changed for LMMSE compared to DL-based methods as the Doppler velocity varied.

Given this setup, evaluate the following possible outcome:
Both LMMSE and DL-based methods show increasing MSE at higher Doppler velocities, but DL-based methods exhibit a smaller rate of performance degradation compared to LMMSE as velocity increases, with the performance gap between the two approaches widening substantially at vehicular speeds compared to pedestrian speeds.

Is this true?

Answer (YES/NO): YES